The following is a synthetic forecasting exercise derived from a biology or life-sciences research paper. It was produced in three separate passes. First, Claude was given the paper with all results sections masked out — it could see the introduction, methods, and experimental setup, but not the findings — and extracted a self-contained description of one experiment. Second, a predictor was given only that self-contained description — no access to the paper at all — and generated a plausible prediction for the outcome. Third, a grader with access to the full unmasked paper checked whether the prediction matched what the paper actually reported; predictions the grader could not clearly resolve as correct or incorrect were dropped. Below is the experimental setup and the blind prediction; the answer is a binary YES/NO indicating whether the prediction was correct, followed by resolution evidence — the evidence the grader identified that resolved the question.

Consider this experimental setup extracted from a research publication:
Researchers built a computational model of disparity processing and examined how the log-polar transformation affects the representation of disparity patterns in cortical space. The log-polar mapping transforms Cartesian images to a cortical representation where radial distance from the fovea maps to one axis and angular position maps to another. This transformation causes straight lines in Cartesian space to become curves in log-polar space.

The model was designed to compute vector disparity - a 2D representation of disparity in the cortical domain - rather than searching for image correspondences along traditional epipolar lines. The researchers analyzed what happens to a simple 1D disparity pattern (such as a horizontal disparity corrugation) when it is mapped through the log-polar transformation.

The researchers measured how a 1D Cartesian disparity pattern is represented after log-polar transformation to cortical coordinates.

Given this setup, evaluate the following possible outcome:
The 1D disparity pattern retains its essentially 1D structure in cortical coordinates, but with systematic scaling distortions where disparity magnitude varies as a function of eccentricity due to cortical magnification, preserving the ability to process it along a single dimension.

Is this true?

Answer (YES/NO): NO